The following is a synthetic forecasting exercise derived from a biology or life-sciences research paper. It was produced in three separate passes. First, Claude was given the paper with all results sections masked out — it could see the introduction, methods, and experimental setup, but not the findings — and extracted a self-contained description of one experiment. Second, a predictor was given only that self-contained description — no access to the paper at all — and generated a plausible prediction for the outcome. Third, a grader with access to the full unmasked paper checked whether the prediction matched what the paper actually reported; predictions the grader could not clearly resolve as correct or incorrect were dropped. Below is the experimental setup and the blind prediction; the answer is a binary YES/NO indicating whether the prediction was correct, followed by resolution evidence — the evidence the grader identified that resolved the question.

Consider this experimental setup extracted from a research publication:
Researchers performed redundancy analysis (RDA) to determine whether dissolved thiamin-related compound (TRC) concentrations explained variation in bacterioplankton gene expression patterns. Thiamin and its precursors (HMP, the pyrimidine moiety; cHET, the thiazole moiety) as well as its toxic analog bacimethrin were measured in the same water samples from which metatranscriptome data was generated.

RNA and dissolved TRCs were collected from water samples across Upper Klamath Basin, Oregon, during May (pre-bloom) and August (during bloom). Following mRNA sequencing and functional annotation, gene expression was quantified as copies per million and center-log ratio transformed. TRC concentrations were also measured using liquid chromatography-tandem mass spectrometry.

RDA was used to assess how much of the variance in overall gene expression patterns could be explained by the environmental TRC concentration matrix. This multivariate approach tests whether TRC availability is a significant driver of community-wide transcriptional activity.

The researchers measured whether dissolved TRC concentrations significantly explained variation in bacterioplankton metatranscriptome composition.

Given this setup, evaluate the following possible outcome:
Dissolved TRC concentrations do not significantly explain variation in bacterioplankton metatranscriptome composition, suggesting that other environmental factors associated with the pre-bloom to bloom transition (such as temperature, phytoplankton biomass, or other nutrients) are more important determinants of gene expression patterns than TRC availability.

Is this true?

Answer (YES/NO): NO